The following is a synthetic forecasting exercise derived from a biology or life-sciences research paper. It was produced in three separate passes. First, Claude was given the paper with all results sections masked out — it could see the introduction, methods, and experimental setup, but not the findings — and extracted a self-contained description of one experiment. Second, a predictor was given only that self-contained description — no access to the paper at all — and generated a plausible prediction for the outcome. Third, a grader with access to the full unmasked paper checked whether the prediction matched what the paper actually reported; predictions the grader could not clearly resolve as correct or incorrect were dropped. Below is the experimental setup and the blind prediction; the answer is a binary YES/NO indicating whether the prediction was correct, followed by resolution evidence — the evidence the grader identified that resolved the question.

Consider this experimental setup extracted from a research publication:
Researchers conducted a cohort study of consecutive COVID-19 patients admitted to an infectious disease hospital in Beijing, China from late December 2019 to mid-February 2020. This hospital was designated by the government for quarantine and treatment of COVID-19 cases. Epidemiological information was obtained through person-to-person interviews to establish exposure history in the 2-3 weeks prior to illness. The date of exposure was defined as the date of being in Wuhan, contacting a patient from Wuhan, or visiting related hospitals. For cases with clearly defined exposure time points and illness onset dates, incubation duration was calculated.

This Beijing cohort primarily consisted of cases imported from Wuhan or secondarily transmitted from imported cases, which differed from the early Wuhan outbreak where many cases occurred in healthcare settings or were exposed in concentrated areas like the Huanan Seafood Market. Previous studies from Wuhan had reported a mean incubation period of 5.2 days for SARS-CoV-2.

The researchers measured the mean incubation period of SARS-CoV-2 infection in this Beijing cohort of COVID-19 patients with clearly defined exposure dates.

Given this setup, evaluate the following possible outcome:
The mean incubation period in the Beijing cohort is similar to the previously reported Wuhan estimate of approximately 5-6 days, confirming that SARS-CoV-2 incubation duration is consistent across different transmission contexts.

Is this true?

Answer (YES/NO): NO